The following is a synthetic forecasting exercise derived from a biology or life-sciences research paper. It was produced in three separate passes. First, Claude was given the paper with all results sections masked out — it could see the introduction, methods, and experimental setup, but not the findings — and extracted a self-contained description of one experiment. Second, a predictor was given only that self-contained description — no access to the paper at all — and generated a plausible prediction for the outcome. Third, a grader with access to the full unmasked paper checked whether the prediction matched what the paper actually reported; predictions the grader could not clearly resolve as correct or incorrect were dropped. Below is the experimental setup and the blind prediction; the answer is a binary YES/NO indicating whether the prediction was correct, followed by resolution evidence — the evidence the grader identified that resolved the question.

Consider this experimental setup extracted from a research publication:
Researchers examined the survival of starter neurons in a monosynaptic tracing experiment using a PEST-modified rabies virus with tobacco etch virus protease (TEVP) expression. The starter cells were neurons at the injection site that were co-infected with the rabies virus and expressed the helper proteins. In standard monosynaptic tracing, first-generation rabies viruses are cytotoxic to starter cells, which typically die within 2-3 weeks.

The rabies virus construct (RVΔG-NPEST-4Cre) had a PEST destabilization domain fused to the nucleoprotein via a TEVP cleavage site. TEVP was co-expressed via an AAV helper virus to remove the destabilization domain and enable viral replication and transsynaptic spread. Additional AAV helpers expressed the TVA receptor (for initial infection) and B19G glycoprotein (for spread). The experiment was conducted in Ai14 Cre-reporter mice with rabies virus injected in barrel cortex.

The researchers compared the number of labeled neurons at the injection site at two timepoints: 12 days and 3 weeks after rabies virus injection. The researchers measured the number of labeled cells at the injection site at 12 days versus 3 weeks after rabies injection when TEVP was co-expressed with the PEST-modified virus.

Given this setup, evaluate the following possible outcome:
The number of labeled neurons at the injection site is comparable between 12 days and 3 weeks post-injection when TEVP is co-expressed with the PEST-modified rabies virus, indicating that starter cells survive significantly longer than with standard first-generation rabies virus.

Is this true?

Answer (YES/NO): NO